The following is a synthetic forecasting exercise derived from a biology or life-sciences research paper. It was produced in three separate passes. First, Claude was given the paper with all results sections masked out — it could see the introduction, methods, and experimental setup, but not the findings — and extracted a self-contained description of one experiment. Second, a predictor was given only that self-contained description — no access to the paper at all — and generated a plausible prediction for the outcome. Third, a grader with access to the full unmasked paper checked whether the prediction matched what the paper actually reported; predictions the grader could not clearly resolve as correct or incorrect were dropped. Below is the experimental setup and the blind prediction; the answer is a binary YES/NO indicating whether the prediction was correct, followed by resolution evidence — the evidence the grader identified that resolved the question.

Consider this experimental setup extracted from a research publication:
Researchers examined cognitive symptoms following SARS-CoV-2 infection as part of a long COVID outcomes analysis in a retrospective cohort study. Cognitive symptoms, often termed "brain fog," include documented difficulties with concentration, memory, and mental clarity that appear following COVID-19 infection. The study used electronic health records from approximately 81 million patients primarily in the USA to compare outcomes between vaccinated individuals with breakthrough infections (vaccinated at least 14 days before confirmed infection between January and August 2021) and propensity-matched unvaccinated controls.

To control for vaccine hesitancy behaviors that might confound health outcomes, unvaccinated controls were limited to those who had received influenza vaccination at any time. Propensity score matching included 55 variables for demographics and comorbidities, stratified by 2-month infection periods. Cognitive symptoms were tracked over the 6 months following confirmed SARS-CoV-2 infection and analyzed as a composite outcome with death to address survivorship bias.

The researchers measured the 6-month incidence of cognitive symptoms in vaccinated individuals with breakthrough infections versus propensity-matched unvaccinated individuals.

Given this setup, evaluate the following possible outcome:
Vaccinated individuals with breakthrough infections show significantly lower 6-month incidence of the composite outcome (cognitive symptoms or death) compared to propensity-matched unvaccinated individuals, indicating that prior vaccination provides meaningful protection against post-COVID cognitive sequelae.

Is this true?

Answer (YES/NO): NO